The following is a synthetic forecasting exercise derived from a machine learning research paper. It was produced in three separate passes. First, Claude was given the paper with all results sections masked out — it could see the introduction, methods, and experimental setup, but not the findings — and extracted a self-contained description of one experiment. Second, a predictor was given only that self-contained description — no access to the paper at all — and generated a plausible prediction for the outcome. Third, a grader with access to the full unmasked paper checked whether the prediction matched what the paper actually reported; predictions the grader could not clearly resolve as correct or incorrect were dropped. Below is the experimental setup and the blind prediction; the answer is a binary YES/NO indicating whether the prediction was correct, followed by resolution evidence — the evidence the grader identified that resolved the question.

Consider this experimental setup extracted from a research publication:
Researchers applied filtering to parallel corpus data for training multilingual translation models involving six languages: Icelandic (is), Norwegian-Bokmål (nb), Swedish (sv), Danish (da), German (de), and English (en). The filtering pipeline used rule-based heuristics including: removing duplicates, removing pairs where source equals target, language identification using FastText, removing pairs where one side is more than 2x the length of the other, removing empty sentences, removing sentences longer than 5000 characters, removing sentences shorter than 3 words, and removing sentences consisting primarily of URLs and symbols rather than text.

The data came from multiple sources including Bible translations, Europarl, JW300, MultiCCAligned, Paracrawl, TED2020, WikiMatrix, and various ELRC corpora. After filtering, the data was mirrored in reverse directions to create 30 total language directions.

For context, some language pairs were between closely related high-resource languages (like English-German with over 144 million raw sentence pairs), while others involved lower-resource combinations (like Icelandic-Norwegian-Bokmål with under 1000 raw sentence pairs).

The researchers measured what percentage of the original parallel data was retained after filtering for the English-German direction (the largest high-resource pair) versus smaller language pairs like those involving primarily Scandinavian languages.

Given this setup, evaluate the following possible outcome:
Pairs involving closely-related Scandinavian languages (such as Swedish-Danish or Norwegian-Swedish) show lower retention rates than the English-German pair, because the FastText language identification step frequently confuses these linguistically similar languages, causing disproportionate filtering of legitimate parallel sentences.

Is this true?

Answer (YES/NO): NO